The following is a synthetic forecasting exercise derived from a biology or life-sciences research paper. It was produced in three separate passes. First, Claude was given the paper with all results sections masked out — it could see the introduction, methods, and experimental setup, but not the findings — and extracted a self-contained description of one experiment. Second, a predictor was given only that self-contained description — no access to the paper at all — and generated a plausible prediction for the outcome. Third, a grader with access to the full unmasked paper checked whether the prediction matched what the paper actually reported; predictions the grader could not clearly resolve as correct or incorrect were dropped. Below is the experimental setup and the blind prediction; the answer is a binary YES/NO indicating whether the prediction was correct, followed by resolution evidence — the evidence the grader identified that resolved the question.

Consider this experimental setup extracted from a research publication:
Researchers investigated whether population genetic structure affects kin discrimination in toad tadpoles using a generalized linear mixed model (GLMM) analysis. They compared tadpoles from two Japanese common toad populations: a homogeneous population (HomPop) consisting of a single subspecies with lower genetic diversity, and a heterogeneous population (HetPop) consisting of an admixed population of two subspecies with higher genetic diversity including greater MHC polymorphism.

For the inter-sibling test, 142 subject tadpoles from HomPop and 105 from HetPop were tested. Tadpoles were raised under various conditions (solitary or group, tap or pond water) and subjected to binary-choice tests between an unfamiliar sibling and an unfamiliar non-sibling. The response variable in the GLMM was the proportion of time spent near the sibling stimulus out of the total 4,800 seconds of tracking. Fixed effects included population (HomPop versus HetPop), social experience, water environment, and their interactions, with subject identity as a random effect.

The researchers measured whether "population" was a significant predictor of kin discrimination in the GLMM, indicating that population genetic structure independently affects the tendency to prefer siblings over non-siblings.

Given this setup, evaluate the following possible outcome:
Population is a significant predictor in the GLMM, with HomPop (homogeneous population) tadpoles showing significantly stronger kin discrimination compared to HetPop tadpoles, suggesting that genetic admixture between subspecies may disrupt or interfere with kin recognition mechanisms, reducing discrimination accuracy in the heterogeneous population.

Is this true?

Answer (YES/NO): NO